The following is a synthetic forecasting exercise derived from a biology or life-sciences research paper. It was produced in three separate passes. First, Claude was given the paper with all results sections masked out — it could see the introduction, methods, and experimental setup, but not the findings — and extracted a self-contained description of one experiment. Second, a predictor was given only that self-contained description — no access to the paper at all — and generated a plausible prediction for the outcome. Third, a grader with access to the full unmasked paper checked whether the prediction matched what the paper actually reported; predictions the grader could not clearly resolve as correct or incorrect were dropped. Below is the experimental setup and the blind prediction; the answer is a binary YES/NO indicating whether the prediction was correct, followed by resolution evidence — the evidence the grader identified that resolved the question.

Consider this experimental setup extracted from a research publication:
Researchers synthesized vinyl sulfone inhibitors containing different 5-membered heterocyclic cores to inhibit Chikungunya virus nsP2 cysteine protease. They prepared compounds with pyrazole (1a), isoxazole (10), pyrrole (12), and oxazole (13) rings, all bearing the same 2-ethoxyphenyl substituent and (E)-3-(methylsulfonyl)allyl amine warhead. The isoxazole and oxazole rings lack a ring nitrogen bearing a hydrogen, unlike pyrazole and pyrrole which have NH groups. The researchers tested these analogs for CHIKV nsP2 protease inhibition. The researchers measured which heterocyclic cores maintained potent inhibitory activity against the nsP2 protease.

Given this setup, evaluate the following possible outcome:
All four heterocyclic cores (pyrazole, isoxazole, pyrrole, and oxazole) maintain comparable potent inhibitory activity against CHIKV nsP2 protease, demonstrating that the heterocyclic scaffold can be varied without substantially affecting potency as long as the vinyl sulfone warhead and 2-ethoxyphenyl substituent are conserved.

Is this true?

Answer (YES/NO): NO